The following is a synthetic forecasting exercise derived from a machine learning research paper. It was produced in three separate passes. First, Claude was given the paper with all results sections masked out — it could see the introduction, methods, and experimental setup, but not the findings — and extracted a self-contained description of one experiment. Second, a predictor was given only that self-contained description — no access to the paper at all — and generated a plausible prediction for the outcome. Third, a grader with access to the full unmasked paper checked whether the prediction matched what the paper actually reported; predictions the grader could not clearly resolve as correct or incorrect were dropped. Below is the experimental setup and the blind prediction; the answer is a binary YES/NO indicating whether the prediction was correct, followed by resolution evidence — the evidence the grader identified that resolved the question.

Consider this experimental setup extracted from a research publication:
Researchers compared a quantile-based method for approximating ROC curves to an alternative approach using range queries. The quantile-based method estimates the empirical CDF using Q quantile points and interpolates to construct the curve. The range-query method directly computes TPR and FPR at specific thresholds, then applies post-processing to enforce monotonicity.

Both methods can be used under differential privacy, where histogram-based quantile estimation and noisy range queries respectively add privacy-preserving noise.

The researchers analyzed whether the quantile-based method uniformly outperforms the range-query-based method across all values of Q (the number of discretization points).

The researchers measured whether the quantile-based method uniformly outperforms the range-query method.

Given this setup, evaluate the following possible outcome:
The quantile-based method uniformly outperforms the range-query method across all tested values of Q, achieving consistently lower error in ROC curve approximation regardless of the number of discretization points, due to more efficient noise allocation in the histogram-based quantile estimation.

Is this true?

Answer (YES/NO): NO